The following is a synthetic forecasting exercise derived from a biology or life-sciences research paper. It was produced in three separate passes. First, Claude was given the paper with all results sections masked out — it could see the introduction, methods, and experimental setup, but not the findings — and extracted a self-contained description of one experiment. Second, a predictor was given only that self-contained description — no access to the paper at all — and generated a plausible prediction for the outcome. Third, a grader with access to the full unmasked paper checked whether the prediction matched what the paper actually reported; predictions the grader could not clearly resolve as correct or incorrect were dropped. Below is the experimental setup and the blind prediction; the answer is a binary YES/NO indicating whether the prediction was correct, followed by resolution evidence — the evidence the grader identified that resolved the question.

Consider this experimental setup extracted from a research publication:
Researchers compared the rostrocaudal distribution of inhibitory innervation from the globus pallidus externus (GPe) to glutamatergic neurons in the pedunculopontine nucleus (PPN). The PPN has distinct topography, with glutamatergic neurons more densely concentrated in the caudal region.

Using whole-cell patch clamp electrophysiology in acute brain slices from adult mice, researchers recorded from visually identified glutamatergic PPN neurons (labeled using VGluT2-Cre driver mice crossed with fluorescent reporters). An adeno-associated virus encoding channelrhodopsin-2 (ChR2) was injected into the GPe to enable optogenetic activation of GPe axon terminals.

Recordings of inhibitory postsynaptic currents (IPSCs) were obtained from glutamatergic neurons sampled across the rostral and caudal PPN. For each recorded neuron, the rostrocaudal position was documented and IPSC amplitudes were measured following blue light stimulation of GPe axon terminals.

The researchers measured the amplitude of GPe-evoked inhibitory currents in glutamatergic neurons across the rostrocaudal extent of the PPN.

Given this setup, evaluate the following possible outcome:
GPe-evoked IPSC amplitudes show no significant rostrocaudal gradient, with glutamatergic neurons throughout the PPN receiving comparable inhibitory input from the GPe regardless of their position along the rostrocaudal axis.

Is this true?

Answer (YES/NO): NO